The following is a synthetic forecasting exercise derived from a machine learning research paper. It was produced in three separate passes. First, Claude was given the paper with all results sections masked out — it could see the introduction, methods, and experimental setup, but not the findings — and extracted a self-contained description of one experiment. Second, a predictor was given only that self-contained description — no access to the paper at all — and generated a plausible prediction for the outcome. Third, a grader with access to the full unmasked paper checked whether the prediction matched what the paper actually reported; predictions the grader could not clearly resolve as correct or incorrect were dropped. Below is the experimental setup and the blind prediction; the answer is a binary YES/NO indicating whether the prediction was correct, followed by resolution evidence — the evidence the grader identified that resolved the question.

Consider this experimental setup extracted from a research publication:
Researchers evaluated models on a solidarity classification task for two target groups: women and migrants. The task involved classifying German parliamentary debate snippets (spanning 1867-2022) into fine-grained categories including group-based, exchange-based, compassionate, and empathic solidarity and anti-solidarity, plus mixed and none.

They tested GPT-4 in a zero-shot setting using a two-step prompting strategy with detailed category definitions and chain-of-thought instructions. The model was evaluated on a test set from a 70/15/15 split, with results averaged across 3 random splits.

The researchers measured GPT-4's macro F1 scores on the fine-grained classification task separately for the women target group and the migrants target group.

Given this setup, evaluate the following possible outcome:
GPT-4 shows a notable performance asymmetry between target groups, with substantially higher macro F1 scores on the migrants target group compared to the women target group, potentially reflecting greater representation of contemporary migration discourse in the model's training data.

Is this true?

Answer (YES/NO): NO